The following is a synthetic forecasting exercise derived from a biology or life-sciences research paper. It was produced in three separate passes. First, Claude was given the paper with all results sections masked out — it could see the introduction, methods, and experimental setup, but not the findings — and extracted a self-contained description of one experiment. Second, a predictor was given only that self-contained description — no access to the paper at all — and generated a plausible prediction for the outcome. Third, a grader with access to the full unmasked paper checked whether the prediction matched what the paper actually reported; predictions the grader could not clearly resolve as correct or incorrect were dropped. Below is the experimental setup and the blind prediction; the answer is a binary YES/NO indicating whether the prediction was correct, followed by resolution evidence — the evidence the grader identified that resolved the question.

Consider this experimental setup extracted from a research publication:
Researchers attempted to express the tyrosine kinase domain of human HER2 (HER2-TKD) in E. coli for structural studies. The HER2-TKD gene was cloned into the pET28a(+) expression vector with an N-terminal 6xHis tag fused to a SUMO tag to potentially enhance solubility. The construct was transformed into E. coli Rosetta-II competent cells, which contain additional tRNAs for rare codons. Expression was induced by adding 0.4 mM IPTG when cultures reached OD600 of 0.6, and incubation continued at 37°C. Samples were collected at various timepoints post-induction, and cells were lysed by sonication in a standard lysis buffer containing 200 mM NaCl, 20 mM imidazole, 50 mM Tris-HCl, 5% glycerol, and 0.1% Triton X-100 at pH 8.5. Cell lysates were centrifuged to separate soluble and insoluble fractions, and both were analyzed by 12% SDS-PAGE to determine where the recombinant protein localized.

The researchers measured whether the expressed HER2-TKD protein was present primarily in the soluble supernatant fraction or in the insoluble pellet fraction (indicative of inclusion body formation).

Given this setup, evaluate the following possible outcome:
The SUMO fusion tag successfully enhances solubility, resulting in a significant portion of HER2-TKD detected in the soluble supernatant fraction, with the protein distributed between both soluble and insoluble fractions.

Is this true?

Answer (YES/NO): NO